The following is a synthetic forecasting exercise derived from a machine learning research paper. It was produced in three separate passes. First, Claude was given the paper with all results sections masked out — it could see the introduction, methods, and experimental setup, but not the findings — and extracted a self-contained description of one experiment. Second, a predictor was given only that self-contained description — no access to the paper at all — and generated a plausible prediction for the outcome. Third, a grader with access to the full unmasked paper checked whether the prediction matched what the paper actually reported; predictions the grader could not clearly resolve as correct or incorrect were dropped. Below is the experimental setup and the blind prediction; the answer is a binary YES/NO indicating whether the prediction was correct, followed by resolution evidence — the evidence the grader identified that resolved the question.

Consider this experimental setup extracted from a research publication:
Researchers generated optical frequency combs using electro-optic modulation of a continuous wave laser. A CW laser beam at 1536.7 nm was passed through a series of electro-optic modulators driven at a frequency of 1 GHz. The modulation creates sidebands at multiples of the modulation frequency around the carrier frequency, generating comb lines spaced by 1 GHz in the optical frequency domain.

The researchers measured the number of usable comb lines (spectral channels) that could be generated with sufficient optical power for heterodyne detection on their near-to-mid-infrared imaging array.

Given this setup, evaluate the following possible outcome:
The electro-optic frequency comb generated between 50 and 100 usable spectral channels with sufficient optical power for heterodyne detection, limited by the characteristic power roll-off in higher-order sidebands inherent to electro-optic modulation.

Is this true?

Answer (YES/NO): NO